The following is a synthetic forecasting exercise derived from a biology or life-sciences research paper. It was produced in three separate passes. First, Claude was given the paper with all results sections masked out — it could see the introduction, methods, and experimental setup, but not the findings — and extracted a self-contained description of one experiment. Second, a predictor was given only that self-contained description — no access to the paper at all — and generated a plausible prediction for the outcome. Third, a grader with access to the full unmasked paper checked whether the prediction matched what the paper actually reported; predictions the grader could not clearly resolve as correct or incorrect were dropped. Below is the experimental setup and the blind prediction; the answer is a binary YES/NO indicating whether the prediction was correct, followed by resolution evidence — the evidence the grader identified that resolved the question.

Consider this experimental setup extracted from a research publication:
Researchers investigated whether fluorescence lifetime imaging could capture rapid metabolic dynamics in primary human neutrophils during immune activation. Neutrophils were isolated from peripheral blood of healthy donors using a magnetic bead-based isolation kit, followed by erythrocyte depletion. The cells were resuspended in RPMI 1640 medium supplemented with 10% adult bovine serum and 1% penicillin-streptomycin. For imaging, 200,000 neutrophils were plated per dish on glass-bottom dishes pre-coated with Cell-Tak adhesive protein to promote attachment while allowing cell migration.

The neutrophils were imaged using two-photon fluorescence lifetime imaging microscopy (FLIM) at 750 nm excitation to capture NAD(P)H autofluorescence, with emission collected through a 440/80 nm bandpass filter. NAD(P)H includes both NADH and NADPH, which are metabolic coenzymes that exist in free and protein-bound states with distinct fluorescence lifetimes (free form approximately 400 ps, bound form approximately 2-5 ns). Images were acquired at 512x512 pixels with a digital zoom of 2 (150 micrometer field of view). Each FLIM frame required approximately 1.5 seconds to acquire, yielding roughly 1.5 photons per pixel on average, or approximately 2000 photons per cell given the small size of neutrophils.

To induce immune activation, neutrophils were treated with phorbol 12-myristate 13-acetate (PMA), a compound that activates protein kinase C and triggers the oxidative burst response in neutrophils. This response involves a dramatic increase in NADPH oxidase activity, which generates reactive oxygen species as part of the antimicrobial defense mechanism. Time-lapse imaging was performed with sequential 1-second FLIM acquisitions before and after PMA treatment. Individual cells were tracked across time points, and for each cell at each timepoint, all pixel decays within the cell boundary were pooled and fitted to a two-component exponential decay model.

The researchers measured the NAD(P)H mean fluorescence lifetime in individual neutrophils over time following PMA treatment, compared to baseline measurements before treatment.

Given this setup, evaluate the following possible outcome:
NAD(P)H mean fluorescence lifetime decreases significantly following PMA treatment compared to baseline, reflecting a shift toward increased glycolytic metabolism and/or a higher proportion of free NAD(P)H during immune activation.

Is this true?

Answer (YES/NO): YES